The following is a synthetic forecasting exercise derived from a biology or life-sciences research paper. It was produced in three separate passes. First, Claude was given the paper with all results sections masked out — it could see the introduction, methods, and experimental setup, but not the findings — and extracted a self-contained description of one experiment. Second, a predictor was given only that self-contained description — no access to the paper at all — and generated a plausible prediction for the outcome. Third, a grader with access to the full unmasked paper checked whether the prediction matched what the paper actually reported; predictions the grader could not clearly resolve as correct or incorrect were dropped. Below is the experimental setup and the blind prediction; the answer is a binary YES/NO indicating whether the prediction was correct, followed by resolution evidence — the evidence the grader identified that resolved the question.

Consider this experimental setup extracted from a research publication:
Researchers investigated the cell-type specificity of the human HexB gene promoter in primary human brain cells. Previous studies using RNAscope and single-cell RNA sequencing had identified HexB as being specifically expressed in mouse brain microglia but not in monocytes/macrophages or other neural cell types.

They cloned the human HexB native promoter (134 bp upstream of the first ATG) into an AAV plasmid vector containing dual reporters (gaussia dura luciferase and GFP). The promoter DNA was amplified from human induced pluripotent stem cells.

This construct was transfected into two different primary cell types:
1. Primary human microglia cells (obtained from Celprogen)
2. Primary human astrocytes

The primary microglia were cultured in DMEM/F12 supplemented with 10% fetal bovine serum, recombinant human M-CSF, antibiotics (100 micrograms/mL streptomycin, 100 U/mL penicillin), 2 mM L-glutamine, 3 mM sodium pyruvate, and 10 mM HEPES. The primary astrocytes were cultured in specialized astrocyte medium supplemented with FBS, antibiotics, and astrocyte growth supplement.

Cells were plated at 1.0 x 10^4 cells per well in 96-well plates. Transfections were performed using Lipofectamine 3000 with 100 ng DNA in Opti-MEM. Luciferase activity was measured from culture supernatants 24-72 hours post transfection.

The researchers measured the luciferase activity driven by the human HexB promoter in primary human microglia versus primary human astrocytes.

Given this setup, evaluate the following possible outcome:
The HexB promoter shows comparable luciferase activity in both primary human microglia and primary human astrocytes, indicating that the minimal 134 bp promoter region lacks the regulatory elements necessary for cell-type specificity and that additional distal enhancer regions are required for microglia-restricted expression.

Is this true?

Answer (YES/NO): NO